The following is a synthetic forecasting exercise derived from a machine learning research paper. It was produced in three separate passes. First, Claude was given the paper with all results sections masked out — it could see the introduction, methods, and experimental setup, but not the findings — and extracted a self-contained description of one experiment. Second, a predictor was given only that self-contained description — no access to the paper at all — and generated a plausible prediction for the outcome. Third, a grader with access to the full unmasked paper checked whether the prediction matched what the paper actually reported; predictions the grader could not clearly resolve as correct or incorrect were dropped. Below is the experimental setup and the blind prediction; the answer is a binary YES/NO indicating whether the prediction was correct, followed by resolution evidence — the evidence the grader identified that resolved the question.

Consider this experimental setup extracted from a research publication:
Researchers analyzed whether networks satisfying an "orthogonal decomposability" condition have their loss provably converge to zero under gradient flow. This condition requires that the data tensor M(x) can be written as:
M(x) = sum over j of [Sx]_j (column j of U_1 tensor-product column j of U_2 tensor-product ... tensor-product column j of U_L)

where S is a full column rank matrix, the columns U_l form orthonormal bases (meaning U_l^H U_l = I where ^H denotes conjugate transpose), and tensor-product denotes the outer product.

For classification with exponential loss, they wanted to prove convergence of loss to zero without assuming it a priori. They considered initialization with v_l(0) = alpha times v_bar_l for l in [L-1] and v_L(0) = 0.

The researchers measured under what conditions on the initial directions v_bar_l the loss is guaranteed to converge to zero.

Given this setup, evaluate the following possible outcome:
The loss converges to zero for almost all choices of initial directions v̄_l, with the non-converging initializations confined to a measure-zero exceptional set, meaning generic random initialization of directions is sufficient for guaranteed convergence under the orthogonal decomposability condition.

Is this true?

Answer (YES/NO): NO